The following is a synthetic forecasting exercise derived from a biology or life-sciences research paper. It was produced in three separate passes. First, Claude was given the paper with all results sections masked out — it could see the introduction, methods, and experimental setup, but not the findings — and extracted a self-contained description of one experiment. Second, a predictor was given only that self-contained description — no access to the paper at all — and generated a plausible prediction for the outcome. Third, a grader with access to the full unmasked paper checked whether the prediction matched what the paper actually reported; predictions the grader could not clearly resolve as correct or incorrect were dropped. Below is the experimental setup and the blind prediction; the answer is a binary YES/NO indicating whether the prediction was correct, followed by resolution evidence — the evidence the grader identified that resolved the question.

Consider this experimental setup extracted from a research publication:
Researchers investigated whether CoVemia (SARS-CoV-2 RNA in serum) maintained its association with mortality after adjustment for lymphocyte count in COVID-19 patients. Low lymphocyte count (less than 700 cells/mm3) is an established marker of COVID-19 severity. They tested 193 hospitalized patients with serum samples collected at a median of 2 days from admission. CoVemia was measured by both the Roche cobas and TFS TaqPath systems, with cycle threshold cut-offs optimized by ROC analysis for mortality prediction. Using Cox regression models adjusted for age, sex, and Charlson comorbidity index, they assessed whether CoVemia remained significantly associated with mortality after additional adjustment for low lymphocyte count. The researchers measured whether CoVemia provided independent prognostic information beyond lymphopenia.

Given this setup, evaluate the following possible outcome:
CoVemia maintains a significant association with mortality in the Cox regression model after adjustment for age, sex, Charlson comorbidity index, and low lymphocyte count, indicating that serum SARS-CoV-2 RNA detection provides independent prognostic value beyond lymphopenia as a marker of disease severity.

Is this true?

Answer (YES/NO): YES